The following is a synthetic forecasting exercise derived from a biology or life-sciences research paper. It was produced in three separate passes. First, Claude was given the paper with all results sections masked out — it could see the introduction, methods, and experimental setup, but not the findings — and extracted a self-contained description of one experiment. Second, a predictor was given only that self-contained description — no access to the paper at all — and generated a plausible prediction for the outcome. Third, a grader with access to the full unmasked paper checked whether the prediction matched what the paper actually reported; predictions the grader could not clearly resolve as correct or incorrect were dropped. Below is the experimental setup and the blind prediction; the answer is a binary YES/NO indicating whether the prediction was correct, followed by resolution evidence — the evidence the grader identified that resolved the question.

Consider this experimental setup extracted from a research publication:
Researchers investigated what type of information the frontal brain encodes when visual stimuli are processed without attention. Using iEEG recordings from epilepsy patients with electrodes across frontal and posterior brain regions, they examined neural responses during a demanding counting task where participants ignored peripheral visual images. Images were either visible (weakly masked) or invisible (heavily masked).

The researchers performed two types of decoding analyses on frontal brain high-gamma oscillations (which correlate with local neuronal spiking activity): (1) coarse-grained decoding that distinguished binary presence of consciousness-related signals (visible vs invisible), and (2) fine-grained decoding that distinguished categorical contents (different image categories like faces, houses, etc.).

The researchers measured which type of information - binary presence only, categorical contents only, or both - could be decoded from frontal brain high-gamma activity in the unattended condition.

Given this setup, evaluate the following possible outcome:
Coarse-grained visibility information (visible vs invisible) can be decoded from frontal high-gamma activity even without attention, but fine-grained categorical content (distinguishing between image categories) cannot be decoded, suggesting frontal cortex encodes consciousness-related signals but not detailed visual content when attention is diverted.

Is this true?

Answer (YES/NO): YES